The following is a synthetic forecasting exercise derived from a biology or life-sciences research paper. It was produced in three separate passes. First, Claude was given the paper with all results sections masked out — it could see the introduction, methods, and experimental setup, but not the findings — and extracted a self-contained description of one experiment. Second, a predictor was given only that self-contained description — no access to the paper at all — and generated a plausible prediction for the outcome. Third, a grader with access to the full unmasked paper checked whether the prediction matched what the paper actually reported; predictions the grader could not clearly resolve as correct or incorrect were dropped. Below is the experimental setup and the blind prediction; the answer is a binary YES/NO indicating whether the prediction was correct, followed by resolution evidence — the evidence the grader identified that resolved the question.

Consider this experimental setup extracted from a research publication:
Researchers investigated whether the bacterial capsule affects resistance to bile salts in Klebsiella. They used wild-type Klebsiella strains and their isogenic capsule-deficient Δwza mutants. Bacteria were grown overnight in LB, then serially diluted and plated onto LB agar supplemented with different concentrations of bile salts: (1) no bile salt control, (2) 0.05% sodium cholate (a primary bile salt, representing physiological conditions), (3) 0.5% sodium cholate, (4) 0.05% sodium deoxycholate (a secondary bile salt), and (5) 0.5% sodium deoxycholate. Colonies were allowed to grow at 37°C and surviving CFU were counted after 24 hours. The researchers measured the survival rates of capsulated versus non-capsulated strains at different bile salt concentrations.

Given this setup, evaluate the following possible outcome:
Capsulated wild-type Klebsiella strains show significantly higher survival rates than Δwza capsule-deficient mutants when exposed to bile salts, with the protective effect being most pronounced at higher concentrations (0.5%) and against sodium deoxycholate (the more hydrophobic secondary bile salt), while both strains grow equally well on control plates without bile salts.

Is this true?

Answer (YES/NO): NO